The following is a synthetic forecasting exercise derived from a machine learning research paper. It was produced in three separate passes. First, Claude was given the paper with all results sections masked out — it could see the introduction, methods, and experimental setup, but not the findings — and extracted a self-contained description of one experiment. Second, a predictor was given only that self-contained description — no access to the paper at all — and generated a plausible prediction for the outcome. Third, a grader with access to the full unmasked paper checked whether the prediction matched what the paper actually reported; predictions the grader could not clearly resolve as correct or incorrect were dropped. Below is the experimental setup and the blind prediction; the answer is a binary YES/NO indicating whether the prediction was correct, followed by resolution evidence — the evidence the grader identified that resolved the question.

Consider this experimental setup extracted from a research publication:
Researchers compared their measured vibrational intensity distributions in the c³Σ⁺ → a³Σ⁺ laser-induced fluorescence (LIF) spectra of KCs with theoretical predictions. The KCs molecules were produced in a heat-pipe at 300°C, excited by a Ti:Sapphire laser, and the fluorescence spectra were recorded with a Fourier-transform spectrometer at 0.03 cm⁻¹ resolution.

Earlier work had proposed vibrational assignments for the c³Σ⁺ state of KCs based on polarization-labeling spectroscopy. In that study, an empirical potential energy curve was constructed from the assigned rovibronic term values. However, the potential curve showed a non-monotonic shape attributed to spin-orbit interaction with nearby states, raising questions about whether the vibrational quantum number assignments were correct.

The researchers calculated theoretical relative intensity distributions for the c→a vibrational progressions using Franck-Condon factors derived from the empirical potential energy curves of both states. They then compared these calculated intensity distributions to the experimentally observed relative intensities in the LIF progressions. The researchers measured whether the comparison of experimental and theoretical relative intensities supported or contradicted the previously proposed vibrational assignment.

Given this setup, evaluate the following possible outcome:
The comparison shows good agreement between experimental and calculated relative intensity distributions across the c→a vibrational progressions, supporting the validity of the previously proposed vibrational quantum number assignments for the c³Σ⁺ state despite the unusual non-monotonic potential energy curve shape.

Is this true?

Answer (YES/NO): YES